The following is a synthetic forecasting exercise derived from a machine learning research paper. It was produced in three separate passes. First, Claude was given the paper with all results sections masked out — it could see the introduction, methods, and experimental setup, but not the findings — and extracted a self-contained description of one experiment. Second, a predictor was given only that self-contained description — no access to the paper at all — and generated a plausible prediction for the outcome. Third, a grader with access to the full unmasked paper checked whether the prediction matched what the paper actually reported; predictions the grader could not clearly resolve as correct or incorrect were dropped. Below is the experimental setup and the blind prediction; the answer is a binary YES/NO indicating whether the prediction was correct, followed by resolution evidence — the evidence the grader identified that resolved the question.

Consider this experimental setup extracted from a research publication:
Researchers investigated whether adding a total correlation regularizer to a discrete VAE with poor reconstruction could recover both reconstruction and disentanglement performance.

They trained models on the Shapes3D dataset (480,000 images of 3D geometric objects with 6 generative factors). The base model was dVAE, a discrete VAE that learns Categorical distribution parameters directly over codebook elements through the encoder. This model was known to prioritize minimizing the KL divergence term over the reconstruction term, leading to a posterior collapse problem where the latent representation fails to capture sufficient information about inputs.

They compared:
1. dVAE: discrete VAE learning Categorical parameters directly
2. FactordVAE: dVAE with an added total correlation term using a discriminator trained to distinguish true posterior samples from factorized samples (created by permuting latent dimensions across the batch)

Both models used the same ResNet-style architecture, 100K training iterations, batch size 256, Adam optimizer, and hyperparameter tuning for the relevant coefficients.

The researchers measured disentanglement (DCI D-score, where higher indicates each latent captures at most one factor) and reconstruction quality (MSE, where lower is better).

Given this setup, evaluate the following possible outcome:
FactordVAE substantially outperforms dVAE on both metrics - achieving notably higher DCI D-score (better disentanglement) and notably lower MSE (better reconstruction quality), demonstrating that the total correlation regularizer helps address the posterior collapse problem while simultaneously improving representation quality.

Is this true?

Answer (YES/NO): NO